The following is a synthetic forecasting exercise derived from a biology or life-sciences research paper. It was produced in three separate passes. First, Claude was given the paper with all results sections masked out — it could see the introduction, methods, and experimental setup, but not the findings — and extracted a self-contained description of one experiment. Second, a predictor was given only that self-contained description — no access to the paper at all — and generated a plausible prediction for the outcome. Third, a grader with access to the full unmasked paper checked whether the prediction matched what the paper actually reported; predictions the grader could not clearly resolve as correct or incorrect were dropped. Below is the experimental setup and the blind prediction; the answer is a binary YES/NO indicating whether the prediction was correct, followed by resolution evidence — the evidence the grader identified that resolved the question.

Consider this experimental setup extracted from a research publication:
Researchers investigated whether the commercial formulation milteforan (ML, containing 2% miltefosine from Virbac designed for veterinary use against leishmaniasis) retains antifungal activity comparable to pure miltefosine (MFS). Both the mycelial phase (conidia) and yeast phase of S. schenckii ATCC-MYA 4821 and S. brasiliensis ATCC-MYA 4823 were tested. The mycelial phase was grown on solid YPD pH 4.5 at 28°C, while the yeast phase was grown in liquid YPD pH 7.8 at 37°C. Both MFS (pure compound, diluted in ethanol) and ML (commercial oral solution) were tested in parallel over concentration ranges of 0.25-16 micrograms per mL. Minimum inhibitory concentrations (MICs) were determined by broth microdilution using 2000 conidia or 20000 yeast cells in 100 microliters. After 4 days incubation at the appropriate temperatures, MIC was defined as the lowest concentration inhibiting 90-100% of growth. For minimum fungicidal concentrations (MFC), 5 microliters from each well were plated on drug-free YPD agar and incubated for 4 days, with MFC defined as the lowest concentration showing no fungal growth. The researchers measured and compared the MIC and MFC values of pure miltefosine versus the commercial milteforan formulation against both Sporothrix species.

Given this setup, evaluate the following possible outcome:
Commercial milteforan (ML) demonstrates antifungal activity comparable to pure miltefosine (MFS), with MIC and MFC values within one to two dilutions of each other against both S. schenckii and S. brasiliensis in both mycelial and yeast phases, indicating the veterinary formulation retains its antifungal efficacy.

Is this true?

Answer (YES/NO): YES